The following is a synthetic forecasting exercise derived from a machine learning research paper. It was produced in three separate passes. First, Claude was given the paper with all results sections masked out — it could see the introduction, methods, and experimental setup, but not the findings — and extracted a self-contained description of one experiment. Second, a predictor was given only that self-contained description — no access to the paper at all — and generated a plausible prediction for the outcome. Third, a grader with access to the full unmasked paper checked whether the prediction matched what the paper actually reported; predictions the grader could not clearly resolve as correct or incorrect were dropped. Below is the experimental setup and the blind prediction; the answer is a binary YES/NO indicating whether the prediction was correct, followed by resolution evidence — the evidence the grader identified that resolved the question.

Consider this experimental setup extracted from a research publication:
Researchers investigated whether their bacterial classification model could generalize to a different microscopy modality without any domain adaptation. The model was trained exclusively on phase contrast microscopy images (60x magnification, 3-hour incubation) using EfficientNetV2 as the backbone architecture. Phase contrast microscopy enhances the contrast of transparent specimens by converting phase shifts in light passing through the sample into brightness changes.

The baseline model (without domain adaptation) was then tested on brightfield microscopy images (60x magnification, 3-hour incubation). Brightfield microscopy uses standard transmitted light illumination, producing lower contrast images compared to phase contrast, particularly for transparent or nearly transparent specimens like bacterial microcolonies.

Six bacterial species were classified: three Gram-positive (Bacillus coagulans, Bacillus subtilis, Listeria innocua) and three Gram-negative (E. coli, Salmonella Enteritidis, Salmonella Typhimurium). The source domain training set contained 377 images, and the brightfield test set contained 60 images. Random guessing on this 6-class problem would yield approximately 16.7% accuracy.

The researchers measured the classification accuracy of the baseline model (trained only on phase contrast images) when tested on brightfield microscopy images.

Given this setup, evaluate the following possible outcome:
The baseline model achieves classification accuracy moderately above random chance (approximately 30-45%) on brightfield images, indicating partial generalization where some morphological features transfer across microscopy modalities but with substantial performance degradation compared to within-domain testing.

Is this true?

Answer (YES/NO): YES